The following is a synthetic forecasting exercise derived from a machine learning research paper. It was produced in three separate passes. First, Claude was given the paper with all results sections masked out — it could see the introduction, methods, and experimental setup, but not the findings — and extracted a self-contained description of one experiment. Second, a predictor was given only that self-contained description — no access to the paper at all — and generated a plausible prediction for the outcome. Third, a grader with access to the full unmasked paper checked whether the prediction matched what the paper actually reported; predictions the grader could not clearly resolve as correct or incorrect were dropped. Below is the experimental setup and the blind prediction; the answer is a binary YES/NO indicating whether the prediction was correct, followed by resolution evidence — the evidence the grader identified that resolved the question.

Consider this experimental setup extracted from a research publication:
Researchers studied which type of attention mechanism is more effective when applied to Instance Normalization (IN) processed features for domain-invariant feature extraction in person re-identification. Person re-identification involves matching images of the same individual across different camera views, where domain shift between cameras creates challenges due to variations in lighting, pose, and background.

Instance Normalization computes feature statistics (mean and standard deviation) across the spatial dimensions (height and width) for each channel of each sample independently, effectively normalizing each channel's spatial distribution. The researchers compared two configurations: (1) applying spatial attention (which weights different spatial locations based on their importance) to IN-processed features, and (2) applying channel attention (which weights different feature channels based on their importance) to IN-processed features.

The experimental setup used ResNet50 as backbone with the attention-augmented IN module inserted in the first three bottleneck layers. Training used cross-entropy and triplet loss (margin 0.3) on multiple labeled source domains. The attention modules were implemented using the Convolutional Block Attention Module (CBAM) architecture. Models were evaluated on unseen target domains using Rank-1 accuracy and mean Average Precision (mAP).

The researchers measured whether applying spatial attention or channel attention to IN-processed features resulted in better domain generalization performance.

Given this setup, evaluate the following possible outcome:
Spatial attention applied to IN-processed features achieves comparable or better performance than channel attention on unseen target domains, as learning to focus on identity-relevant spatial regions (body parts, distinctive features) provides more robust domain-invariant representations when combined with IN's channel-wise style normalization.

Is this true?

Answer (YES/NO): YES